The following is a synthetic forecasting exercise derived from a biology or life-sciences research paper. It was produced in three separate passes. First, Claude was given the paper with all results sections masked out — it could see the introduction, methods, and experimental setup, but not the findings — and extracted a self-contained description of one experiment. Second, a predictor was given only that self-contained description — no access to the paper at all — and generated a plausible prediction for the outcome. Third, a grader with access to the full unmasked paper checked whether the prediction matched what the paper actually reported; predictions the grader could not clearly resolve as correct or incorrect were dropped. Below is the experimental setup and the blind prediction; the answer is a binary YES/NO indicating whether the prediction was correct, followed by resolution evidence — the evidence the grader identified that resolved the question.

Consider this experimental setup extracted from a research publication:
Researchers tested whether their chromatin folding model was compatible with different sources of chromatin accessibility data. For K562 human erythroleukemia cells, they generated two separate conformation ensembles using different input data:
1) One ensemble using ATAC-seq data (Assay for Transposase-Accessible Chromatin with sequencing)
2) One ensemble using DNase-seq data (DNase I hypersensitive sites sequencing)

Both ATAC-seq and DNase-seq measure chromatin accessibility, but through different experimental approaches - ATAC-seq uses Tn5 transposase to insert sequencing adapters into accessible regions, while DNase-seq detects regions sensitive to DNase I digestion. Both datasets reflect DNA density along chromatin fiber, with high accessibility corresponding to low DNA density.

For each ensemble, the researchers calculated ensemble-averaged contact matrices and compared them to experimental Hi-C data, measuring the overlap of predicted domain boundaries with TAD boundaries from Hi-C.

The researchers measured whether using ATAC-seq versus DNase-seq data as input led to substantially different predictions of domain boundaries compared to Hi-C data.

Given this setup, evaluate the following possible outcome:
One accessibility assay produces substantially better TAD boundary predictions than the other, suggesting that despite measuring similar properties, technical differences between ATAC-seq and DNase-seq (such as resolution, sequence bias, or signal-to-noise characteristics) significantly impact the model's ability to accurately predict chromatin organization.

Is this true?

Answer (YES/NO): NO